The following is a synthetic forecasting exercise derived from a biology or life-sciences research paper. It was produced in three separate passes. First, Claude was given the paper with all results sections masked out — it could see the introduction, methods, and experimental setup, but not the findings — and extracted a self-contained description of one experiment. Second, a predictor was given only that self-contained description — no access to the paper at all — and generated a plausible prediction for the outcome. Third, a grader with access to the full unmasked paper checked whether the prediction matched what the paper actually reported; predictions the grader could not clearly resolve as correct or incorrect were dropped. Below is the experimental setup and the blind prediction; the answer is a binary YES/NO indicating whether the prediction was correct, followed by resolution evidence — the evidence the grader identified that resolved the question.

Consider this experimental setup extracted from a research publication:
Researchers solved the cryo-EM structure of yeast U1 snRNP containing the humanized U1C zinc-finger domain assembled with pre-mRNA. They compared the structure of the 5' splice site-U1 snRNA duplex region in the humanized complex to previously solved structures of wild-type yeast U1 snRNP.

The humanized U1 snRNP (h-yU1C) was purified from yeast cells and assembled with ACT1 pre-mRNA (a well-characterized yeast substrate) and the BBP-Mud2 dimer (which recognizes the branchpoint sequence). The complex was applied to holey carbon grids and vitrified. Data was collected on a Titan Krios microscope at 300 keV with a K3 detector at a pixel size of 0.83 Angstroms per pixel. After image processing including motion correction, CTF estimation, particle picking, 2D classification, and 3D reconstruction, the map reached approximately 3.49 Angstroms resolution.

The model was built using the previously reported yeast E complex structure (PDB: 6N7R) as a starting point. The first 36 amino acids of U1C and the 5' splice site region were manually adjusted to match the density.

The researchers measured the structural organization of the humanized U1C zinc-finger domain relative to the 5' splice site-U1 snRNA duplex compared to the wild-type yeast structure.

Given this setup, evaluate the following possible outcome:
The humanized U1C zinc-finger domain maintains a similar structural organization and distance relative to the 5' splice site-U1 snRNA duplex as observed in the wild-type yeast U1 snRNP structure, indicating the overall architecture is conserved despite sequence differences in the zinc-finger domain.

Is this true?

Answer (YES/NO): YES